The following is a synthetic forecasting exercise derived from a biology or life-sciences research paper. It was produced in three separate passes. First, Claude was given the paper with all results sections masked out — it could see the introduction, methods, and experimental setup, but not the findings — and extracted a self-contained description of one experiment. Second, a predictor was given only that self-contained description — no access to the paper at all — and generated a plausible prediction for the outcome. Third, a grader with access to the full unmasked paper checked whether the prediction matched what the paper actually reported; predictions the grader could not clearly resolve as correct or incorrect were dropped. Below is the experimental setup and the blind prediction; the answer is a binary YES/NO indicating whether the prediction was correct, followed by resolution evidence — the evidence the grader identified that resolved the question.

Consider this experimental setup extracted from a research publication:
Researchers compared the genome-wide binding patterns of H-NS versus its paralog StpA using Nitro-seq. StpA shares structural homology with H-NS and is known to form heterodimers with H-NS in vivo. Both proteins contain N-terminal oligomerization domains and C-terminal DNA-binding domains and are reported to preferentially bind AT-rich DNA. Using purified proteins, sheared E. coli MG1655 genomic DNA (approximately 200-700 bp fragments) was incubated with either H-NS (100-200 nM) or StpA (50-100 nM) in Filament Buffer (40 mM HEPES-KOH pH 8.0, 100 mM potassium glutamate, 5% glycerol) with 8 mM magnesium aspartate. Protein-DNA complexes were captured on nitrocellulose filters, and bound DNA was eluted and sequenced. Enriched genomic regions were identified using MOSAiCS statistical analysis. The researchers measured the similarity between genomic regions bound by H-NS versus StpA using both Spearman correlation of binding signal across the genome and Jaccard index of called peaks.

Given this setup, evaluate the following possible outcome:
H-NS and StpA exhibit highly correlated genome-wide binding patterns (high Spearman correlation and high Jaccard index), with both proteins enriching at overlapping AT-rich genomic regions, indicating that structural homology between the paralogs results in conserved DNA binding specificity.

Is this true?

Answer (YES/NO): YES